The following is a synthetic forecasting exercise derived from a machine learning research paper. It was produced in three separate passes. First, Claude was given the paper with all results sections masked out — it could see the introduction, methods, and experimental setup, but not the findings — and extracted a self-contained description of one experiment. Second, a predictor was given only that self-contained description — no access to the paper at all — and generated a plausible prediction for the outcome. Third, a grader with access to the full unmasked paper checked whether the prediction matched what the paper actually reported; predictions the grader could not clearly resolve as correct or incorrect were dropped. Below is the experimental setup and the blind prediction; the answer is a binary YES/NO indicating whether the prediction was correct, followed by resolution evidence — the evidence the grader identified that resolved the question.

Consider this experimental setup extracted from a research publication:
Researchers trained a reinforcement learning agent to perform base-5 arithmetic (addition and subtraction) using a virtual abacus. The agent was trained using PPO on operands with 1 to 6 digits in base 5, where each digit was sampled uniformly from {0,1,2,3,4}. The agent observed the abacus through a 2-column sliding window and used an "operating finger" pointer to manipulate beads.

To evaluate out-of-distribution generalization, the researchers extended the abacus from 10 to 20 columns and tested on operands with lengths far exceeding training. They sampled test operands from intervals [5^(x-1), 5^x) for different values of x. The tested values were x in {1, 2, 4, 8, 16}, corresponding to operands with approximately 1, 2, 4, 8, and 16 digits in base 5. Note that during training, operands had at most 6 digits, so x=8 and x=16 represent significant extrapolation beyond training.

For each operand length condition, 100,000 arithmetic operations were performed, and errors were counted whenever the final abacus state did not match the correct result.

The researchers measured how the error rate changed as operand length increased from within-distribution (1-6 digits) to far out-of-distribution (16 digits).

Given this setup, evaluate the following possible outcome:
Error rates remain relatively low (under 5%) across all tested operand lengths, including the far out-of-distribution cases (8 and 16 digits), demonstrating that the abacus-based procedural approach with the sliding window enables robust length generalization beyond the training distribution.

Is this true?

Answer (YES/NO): YES